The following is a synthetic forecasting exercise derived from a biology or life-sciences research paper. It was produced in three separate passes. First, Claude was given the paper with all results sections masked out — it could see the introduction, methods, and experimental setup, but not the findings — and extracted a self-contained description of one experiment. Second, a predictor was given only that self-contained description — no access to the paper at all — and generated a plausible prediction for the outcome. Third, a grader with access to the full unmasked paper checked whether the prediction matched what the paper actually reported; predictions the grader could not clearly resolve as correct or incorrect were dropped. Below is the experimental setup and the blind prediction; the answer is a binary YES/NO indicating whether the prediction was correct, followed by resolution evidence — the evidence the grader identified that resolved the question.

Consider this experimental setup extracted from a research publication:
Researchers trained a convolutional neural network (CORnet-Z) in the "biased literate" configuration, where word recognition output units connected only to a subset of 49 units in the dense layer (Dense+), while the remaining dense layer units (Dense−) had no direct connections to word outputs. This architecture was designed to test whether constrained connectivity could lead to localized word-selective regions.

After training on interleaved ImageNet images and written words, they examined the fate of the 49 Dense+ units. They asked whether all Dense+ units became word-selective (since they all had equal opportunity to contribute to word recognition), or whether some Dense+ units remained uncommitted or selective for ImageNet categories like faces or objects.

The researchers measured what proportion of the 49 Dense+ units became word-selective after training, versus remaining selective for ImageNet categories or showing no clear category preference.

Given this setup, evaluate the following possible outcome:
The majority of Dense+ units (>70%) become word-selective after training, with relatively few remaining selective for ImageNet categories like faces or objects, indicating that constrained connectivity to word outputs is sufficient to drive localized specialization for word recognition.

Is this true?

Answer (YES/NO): NO